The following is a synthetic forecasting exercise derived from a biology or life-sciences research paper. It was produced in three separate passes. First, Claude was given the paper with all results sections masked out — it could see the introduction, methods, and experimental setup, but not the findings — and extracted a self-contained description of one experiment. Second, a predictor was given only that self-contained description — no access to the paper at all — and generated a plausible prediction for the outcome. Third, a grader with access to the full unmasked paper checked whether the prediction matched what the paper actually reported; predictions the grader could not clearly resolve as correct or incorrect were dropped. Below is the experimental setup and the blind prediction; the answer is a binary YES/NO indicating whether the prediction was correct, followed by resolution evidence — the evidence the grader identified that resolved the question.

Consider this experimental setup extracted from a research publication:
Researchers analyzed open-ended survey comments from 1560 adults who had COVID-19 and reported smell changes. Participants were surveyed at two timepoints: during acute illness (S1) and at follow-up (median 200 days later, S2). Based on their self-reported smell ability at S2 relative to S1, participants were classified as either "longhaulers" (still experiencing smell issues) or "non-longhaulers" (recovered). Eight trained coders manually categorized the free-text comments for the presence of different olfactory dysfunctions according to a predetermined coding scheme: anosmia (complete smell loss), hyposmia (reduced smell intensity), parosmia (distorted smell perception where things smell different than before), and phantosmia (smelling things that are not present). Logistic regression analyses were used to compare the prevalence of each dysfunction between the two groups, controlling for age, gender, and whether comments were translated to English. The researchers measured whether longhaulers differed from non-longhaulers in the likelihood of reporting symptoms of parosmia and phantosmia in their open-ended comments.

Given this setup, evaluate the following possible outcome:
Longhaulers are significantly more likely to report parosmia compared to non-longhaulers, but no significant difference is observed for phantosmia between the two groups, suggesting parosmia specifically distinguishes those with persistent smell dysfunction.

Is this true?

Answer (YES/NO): YES